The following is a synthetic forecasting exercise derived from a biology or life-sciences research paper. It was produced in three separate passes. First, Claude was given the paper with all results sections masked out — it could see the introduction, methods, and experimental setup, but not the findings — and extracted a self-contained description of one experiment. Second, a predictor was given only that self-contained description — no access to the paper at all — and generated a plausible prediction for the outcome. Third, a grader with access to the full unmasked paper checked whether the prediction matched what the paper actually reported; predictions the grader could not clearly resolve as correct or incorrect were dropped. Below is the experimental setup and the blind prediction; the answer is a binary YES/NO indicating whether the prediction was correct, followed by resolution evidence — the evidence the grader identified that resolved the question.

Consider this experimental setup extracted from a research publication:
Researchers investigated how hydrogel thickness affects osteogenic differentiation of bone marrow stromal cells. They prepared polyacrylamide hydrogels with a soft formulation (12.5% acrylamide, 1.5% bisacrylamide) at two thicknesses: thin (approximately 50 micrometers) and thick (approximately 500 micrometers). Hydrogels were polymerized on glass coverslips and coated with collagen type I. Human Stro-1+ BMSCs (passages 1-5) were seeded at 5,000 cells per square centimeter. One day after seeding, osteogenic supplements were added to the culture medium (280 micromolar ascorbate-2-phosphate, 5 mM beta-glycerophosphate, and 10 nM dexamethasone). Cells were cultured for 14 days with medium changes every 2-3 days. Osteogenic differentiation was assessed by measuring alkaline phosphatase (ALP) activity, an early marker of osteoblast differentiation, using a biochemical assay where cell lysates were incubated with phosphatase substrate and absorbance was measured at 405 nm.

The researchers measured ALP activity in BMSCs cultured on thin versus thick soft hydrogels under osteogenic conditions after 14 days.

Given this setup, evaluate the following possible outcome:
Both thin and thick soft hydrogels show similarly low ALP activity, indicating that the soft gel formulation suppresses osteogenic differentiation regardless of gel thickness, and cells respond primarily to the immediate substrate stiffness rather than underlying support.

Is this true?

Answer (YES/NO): NO